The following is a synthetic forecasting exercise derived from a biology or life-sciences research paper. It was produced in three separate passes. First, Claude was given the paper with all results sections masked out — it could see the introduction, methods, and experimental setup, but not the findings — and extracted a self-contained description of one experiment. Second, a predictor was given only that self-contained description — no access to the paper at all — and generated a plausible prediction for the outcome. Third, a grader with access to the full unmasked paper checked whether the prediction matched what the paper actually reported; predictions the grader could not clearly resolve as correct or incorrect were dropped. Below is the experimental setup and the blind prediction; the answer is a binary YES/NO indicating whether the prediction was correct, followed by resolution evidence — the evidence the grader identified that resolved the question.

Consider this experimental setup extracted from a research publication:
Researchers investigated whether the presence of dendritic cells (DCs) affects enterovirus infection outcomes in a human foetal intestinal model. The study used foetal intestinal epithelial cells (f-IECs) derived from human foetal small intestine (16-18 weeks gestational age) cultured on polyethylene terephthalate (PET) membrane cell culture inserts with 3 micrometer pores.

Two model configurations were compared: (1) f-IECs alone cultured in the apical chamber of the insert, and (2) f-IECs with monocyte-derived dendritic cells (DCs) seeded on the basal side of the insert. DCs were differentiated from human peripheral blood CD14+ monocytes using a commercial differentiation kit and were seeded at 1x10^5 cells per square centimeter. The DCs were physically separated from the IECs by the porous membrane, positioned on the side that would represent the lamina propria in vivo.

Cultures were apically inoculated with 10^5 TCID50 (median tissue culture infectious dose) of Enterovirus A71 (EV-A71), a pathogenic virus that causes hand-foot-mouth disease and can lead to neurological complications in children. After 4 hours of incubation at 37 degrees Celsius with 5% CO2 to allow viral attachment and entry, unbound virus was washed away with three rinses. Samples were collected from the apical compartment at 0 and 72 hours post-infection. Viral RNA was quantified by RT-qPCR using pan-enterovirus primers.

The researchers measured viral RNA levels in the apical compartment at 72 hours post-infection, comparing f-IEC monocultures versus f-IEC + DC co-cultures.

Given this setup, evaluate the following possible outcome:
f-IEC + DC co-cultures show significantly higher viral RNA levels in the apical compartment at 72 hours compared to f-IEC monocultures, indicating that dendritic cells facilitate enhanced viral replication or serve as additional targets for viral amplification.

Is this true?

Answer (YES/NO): YES